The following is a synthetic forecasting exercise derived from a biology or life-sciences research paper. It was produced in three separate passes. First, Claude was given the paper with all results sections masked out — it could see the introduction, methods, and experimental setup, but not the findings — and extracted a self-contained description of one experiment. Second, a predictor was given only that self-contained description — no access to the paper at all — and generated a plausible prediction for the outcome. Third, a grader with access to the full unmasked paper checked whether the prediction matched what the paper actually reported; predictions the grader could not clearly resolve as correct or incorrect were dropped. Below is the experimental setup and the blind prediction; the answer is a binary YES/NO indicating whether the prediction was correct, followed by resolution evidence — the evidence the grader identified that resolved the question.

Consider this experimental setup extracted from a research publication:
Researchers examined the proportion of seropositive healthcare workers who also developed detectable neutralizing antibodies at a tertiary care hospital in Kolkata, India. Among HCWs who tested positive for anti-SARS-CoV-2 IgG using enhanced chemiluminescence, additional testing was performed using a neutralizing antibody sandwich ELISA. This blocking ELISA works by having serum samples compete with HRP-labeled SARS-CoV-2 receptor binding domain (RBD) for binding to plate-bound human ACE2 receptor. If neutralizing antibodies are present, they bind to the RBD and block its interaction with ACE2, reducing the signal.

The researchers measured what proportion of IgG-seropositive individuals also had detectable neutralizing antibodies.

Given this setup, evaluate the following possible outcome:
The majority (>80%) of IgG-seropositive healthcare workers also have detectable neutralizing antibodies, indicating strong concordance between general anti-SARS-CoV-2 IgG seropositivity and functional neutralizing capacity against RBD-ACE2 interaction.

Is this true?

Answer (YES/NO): YES